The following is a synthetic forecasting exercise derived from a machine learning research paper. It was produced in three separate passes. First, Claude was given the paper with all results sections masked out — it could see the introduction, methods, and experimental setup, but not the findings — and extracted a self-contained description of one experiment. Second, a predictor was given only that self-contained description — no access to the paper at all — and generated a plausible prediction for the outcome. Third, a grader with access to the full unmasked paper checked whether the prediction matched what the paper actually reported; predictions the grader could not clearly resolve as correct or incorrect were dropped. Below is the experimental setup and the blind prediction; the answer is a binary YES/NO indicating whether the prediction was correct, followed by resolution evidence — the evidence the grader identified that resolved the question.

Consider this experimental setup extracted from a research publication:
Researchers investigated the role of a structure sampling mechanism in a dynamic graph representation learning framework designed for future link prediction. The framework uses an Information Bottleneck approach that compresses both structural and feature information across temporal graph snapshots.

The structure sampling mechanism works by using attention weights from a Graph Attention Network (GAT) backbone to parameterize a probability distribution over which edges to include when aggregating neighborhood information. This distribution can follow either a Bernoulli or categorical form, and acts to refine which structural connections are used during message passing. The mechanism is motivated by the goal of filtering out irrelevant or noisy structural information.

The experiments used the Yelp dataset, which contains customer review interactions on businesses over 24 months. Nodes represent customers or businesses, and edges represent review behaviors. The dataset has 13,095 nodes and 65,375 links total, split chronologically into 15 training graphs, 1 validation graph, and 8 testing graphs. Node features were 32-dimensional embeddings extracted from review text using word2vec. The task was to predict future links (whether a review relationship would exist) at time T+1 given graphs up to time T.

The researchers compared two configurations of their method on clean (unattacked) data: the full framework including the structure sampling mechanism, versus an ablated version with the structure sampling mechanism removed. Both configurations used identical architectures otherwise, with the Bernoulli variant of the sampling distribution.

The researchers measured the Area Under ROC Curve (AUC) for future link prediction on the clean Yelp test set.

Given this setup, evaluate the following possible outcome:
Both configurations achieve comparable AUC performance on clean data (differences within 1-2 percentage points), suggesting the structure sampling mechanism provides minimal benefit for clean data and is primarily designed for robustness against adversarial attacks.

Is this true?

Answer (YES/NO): NO